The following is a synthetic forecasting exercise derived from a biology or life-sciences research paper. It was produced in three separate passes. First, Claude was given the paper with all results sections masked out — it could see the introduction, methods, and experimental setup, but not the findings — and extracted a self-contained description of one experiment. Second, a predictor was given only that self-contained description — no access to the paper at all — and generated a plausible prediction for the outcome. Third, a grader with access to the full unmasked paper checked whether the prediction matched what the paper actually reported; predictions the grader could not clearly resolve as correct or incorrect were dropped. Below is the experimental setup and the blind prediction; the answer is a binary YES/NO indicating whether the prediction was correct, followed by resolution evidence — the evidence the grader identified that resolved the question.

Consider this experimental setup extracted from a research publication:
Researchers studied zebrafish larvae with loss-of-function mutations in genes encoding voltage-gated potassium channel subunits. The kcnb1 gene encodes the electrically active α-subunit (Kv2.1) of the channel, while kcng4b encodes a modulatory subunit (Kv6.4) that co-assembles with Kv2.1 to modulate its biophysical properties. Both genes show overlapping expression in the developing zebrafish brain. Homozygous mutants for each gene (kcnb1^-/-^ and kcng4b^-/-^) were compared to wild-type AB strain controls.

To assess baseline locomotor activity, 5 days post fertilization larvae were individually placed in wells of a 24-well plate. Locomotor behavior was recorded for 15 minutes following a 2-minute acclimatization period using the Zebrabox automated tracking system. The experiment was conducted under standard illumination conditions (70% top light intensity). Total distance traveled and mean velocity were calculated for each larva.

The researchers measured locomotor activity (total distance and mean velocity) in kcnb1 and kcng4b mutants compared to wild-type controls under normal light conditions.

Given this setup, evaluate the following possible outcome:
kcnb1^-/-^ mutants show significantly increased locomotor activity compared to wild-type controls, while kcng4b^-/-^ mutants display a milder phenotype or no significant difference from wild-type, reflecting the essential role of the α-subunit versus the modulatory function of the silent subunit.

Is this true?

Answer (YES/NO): NO